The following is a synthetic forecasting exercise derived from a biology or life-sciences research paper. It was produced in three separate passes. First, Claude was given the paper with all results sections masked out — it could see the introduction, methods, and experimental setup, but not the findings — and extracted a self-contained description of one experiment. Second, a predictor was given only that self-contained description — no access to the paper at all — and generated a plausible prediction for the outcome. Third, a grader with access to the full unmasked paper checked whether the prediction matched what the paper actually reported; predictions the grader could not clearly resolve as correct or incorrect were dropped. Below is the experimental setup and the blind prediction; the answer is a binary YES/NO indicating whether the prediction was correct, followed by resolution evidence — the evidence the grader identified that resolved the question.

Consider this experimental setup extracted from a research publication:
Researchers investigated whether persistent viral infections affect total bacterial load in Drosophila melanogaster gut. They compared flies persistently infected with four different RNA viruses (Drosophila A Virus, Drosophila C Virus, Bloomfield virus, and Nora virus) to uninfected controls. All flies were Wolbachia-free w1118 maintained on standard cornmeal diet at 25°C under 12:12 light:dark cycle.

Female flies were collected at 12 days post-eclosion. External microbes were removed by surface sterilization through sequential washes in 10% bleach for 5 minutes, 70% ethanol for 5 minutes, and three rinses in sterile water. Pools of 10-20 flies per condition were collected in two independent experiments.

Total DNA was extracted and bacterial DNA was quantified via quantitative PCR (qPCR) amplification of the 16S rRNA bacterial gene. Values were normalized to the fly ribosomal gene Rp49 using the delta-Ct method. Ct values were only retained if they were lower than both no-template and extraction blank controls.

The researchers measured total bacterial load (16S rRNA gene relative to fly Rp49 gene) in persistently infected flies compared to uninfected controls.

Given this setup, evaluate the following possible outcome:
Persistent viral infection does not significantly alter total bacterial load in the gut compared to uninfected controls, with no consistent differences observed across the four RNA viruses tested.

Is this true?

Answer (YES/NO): NO